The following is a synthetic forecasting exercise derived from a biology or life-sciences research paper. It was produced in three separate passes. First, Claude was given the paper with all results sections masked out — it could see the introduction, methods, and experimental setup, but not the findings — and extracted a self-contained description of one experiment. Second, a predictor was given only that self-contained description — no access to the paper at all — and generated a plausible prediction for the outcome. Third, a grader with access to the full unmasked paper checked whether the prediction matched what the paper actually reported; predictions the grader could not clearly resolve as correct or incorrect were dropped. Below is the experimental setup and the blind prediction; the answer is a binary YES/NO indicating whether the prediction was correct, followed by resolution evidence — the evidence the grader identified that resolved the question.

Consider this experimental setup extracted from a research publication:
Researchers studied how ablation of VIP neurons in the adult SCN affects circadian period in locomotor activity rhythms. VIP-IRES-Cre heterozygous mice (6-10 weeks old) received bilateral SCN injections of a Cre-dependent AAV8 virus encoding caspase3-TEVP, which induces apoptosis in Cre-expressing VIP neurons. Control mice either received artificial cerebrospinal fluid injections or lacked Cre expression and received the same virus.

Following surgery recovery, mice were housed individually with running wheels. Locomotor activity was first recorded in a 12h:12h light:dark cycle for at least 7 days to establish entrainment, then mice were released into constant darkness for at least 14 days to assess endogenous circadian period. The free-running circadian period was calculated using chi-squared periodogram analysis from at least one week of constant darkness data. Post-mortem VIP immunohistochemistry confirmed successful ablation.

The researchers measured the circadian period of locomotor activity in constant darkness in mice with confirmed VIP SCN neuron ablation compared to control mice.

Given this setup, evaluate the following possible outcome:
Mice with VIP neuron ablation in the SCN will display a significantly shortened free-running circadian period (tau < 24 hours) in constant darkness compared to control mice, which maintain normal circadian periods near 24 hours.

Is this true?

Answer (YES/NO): YES